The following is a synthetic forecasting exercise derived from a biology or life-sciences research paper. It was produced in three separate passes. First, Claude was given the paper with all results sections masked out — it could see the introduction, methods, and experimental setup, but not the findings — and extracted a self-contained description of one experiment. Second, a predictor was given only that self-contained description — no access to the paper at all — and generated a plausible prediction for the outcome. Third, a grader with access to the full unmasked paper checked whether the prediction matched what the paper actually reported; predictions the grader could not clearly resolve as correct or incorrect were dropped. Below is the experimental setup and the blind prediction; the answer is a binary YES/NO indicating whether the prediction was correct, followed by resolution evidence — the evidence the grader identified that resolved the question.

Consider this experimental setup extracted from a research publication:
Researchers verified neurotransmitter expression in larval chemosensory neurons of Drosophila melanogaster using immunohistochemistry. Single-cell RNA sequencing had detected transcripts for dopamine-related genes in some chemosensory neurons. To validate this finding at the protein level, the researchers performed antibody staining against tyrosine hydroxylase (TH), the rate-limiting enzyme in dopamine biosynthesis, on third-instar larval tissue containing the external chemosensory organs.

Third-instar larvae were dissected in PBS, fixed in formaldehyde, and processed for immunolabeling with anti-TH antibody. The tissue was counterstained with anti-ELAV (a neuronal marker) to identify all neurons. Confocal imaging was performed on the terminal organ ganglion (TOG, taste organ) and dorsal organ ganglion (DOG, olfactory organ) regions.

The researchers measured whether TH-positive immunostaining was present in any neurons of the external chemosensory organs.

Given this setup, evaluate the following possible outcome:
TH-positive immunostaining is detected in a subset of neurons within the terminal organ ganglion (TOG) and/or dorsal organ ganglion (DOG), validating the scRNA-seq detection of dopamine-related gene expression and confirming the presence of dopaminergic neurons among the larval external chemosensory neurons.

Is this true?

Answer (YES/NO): YES